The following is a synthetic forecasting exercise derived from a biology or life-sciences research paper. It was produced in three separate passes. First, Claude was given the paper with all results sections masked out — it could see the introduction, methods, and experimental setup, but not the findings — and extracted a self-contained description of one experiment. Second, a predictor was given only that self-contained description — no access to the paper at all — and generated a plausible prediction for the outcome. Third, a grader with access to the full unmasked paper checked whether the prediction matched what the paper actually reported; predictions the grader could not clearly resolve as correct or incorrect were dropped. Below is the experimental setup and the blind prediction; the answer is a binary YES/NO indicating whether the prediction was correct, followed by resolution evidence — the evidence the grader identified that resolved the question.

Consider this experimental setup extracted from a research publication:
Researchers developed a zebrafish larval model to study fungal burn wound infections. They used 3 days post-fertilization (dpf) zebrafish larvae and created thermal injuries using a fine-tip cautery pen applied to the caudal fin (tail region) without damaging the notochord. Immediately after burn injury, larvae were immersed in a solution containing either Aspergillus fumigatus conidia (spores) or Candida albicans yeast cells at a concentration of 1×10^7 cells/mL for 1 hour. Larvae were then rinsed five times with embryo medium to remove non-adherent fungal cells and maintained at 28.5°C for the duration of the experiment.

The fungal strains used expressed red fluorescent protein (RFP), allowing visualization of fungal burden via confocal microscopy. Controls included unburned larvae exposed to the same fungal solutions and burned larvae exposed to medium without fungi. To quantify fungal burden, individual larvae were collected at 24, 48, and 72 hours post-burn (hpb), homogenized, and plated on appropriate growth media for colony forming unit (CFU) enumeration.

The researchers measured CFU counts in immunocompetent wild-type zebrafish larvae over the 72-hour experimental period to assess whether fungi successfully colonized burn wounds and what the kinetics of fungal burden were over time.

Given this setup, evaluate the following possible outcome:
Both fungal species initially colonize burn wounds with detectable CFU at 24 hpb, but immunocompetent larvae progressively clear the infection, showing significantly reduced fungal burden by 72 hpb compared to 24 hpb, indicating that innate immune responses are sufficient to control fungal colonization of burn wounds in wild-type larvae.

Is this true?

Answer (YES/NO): YES